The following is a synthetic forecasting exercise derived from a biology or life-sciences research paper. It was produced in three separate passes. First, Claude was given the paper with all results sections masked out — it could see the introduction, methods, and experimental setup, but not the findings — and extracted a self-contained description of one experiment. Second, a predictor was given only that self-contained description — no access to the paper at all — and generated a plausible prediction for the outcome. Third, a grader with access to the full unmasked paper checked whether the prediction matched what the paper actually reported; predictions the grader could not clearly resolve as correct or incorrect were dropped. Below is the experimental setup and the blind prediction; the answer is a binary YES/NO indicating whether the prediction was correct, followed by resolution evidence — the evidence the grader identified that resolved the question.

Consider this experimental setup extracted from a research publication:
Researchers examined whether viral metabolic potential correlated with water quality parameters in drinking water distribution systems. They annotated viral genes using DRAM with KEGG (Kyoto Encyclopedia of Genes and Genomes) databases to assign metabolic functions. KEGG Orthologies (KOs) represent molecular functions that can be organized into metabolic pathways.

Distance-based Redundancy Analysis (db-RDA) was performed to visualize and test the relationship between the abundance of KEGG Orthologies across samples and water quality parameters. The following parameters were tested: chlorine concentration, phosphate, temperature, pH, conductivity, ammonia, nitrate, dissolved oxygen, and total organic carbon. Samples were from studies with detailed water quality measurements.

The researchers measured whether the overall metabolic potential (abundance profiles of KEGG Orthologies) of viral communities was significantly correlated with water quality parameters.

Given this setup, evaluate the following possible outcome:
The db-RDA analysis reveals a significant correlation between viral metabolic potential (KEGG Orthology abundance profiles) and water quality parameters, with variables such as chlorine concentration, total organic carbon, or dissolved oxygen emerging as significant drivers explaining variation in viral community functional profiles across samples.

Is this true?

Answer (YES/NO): YES